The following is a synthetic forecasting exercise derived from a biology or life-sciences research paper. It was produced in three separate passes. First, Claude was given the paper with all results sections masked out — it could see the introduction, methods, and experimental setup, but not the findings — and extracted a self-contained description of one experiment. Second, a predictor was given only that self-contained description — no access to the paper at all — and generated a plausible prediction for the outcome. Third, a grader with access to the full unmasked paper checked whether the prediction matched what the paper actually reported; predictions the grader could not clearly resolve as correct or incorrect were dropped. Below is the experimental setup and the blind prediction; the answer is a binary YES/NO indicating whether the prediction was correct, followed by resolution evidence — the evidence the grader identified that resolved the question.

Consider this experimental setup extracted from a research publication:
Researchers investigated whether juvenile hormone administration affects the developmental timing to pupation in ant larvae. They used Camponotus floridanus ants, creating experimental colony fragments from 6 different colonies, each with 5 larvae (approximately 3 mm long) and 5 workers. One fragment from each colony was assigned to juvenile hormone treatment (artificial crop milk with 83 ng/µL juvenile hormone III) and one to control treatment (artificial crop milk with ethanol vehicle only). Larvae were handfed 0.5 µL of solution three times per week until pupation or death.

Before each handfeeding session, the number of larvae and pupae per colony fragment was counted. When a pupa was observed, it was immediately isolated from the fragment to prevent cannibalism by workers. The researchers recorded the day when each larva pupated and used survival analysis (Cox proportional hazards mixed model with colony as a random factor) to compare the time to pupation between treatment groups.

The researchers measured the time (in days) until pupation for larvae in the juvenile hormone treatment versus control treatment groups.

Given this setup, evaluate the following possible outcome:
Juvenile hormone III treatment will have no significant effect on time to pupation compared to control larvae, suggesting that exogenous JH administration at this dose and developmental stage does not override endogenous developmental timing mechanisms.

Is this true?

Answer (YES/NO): NO